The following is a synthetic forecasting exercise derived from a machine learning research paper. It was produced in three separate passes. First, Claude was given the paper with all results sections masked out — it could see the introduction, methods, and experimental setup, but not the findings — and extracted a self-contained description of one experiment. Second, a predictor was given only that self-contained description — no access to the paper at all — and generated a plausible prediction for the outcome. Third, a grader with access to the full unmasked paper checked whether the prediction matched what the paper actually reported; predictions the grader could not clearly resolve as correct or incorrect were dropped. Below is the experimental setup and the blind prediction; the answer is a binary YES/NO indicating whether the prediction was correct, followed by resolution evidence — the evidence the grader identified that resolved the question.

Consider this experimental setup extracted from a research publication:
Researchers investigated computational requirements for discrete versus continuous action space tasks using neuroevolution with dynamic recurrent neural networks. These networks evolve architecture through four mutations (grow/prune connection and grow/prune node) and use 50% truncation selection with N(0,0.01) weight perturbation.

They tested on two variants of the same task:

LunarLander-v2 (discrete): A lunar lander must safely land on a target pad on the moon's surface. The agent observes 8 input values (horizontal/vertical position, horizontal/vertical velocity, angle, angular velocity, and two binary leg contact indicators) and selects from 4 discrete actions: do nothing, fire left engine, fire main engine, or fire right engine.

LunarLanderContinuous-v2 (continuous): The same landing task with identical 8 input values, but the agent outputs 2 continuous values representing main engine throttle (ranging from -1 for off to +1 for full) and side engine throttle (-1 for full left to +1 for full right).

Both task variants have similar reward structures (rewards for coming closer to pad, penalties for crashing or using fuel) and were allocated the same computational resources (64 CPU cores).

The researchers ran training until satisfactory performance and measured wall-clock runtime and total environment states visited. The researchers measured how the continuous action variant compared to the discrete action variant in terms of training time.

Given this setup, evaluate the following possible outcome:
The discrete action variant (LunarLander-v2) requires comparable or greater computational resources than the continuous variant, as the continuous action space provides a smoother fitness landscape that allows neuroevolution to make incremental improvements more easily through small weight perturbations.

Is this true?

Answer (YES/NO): NO